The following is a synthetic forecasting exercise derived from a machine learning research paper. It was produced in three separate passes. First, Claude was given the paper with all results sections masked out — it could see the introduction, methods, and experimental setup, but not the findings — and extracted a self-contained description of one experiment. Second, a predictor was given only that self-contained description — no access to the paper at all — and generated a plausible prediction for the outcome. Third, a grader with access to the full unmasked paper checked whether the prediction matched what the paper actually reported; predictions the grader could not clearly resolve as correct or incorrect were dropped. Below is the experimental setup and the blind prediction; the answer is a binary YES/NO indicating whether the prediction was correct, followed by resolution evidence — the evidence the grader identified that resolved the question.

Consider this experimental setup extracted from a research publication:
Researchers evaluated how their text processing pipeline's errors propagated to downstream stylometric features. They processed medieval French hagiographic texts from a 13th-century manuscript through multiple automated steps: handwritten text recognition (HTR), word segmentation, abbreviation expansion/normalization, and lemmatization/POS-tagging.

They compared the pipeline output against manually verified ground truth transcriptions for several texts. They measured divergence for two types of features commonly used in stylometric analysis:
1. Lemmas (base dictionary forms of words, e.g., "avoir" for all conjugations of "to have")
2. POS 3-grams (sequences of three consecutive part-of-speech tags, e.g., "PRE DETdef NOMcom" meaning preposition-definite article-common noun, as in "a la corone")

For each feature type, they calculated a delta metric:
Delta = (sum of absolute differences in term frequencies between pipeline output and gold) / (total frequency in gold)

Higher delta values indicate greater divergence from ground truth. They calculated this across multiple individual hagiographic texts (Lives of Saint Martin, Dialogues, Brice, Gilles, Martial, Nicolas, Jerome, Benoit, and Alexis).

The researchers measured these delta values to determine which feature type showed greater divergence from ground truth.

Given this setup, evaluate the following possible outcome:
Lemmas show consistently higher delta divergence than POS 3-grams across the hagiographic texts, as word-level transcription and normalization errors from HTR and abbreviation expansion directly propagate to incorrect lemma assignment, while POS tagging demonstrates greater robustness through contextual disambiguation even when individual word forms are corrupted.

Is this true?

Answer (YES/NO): NO